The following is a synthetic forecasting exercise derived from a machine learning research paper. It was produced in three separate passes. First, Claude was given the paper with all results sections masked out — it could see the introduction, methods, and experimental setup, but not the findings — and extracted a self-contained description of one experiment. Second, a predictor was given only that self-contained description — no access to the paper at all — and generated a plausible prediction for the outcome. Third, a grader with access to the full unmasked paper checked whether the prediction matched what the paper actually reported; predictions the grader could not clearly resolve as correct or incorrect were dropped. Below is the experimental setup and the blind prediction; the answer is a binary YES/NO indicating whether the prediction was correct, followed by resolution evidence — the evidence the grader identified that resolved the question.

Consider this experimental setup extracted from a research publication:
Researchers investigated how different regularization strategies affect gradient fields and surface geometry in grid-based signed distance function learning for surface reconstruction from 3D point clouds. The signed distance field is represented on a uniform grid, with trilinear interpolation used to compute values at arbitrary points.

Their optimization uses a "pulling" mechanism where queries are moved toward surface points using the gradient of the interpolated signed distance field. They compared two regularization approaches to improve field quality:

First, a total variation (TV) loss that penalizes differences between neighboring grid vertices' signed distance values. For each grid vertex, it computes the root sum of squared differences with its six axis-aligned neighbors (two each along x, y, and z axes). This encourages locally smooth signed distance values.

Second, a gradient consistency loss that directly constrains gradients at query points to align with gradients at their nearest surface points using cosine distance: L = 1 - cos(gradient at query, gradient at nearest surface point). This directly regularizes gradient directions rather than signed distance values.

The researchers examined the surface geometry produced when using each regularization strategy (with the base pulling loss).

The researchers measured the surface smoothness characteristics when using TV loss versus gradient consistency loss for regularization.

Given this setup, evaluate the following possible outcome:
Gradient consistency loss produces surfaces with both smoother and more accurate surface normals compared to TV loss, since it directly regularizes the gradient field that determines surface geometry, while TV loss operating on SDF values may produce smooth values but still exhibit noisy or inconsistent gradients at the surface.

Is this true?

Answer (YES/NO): NO